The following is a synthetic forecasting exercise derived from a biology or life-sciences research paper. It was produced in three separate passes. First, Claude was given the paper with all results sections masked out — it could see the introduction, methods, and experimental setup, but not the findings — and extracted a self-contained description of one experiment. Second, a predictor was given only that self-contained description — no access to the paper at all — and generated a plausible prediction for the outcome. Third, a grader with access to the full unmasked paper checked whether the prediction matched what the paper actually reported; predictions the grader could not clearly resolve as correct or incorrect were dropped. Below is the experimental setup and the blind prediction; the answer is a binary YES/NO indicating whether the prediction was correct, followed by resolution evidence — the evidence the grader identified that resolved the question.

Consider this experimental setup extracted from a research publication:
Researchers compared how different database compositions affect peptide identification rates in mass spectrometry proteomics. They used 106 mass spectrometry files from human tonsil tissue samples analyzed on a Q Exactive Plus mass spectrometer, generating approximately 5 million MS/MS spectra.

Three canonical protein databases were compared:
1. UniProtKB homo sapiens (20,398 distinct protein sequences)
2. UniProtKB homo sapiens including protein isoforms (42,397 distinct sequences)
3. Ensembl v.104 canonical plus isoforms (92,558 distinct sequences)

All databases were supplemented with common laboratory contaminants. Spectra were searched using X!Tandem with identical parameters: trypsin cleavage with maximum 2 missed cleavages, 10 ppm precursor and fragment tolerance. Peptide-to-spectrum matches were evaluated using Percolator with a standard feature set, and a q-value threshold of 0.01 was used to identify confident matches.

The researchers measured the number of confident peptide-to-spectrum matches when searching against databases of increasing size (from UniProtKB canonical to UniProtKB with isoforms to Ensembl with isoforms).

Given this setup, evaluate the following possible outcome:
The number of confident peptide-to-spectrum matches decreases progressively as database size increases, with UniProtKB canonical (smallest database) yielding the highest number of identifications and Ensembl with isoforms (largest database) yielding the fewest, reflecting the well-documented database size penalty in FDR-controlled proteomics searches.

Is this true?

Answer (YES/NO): NO